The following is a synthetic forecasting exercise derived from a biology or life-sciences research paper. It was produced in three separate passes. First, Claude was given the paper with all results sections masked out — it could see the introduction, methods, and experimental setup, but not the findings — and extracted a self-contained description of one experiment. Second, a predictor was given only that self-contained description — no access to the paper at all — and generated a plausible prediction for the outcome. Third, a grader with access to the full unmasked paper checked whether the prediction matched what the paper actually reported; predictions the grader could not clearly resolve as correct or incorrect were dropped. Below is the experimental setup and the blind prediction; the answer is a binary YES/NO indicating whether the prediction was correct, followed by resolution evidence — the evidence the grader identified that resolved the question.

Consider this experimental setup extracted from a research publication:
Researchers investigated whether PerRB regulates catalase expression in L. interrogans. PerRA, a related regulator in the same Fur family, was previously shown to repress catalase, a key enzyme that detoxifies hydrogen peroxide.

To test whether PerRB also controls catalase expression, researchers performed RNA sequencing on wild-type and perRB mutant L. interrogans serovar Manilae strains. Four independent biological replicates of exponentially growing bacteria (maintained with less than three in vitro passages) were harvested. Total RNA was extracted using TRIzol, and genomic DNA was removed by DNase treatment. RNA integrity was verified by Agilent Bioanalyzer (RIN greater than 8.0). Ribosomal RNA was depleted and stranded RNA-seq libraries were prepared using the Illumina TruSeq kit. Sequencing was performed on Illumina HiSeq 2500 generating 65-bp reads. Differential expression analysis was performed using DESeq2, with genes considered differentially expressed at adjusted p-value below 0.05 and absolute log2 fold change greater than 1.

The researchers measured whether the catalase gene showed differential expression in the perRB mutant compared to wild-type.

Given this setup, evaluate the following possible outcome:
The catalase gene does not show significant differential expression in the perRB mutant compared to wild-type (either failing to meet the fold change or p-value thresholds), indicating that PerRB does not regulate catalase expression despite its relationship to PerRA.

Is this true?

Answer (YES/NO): YES